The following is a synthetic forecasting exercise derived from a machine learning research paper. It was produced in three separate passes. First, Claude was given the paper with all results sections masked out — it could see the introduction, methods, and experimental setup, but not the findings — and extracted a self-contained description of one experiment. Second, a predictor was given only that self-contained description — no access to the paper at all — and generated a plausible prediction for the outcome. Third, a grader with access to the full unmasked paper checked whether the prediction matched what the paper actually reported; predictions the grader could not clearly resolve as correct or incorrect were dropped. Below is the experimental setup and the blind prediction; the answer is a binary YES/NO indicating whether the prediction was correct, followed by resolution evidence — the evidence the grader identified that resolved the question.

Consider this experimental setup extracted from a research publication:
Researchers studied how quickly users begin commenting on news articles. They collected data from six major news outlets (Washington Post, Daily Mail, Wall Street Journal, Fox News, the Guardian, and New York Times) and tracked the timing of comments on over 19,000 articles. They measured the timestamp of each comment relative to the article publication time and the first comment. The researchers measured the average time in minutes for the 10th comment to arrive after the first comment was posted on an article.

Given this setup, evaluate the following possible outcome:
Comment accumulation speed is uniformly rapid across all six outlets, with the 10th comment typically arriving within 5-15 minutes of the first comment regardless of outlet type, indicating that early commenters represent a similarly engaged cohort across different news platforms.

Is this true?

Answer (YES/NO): NO